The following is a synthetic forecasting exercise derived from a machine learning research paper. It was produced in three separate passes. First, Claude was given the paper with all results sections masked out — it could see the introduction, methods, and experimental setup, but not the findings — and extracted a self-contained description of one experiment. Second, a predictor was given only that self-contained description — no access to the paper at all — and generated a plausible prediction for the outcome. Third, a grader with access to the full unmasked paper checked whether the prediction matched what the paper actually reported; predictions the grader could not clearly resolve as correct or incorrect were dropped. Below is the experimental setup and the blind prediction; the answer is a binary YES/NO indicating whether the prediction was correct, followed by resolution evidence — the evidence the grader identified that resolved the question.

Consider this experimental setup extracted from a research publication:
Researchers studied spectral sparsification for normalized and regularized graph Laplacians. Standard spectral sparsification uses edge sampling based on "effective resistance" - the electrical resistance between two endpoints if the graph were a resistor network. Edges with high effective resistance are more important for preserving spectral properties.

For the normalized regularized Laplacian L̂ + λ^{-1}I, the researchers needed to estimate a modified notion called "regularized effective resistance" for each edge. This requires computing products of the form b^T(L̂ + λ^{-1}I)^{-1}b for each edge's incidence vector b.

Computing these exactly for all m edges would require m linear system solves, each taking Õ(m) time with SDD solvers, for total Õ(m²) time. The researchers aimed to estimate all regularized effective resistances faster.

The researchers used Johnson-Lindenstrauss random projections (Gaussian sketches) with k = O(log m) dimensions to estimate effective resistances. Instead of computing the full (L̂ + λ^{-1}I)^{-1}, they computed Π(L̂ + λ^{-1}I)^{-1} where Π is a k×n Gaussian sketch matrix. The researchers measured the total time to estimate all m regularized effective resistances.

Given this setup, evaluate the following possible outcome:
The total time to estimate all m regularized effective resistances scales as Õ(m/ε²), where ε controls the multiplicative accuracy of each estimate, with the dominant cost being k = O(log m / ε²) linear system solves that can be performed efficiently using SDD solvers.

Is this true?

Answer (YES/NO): NO